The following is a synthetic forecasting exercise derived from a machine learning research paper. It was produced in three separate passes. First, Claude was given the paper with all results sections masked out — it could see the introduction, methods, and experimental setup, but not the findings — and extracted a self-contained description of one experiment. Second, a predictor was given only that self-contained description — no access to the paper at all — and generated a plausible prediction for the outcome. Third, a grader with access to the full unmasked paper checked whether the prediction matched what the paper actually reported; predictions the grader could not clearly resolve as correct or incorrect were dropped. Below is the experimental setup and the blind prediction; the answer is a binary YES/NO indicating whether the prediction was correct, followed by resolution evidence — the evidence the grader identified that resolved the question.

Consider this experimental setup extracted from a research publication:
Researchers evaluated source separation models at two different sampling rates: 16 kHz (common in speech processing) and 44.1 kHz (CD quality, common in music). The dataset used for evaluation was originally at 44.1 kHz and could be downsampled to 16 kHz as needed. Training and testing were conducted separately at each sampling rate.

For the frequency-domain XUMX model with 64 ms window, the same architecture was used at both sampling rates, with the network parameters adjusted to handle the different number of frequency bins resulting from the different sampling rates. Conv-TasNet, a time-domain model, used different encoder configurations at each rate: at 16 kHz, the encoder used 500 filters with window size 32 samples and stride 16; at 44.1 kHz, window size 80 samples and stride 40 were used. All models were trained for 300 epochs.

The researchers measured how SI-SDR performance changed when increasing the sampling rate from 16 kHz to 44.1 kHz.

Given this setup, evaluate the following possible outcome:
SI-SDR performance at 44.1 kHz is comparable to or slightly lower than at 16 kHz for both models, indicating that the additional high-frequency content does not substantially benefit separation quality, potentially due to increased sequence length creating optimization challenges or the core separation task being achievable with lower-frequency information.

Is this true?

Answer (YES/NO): NO